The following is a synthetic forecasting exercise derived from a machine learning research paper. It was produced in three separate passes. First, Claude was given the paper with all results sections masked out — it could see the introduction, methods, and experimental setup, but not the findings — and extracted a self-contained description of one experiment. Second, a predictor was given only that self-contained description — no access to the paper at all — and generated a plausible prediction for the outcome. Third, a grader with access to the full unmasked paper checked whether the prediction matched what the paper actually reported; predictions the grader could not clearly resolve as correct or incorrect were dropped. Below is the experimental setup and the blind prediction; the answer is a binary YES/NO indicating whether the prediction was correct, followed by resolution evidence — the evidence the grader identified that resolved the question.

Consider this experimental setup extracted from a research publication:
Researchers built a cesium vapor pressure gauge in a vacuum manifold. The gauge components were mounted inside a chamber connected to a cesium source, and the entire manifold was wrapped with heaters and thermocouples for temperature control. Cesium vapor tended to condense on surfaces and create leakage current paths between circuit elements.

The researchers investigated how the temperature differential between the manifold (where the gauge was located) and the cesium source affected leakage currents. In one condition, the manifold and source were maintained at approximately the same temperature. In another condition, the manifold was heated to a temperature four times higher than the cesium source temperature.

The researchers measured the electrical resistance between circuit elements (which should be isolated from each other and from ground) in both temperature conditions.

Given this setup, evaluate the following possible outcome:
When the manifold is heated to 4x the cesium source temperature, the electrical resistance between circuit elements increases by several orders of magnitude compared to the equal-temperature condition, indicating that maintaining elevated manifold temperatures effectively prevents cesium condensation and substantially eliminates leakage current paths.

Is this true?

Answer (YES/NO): NO